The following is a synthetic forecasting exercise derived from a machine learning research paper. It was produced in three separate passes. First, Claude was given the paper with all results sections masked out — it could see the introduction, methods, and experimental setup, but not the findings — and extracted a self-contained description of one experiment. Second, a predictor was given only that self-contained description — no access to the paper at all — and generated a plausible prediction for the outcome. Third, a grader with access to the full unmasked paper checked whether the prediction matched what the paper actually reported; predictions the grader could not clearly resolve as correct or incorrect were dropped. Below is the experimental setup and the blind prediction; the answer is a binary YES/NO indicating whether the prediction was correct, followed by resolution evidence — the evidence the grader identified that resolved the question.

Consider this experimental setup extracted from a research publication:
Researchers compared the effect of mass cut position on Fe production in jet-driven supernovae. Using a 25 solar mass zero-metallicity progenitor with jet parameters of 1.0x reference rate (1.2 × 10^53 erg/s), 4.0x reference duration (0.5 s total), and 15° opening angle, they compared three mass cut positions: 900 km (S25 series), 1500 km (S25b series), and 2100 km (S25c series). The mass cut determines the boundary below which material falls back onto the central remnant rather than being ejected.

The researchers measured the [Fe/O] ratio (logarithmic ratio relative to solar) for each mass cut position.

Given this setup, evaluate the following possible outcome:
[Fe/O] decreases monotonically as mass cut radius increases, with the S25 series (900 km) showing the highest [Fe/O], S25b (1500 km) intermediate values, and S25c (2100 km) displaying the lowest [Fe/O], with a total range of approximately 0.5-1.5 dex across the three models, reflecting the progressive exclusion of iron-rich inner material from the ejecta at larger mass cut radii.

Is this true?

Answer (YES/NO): NO